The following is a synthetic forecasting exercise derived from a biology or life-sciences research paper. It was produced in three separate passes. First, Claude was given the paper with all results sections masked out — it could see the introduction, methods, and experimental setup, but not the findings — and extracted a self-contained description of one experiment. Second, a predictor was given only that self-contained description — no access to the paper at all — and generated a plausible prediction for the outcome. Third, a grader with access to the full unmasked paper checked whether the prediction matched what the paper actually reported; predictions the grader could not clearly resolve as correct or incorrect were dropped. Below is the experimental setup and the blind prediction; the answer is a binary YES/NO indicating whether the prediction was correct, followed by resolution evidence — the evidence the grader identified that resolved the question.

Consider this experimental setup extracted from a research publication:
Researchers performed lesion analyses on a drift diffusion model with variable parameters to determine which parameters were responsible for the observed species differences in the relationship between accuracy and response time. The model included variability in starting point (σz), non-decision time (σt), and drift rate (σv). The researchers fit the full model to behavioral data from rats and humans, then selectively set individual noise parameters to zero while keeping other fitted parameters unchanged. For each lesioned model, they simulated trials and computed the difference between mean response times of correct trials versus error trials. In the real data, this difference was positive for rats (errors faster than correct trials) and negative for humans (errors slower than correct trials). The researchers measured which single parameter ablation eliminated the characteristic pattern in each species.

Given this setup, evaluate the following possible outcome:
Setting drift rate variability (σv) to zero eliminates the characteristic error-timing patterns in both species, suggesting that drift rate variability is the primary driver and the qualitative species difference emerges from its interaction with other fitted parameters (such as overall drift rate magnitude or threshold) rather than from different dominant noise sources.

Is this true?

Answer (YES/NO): NO